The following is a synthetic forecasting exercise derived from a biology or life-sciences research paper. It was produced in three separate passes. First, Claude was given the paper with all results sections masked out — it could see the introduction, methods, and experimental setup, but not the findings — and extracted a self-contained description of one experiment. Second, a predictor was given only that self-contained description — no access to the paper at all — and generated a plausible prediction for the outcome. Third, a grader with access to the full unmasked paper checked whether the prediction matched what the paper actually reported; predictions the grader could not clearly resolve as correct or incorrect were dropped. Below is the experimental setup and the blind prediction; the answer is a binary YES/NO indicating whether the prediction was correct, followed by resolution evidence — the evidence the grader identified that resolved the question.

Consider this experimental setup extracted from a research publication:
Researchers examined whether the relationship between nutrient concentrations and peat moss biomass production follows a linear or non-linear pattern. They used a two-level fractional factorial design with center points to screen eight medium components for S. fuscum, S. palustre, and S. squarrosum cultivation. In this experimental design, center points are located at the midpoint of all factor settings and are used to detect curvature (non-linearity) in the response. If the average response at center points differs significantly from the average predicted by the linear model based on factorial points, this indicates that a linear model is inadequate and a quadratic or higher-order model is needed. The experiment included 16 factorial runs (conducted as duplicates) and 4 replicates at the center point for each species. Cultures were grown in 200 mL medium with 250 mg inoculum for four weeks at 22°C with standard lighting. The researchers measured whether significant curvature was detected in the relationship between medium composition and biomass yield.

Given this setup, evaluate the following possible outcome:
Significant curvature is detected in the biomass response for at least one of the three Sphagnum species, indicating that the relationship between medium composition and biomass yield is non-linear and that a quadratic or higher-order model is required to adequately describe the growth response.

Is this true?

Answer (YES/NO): YES